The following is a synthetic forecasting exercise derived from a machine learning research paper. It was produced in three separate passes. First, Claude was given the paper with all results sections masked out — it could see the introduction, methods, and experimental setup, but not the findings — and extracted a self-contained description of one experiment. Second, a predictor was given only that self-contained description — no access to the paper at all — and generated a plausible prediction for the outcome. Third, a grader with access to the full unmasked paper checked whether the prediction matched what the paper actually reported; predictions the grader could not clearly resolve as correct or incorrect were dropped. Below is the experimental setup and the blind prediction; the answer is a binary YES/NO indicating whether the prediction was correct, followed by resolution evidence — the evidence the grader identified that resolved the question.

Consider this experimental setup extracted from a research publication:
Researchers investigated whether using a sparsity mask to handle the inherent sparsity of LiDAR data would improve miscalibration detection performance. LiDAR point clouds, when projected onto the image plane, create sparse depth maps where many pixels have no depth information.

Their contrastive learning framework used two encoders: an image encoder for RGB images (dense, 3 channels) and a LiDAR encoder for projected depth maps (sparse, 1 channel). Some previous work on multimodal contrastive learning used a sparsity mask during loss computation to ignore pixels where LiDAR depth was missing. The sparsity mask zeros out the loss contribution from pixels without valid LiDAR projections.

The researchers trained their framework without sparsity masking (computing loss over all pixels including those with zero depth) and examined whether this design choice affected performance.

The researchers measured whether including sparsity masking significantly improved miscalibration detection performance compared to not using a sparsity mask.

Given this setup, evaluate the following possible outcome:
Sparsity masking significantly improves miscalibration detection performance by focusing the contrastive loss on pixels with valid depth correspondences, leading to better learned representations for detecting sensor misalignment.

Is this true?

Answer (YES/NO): NO